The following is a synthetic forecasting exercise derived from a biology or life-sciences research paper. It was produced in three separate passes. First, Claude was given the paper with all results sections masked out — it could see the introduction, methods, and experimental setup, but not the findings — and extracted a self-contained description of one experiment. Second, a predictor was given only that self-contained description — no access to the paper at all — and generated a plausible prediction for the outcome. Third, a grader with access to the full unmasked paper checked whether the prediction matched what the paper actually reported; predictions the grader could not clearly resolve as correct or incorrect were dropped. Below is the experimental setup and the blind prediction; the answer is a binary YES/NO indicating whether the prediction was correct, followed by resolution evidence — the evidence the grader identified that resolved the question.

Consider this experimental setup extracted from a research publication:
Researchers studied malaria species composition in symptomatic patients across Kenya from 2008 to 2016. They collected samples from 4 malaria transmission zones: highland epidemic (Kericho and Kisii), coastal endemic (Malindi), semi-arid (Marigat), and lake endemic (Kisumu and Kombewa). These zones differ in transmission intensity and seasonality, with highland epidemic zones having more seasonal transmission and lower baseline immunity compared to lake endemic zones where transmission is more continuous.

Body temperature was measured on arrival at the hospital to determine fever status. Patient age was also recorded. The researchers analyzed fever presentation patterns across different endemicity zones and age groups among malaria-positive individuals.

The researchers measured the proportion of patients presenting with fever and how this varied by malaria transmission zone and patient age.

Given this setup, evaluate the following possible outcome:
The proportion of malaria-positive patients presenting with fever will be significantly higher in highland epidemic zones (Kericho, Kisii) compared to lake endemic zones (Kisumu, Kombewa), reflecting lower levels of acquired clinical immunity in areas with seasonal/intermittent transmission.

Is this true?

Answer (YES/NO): YES